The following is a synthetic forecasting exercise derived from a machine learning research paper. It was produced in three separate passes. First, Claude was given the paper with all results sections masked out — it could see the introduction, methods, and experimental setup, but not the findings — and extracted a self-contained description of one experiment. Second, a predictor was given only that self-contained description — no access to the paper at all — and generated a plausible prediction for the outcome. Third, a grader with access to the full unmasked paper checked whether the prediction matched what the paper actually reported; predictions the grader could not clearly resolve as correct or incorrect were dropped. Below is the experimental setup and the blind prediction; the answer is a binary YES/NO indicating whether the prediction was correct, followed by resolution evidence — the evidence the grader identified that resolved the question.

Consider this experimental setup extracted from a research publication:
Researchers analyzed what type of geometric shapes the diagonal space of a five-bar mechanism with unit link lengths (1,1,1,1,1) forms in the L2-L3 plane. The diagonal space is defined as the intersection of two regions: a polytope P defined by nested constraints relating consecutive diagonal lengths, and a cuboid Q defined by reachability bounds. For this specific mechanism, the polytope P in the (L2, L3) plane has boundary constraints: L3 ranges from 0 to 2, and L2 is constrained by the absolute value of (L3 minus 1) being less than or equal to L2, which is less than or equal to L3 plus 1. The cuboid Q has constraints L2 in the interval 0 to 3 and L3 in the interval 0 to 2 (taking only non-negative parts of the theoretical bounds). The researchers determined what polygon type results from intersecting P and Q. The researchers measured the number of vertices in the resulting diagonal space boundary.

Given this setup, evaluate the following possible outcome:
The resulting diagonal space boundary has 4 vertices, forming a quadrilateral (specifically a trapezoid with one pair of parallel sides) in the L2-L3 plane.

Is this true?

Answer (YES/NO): NO